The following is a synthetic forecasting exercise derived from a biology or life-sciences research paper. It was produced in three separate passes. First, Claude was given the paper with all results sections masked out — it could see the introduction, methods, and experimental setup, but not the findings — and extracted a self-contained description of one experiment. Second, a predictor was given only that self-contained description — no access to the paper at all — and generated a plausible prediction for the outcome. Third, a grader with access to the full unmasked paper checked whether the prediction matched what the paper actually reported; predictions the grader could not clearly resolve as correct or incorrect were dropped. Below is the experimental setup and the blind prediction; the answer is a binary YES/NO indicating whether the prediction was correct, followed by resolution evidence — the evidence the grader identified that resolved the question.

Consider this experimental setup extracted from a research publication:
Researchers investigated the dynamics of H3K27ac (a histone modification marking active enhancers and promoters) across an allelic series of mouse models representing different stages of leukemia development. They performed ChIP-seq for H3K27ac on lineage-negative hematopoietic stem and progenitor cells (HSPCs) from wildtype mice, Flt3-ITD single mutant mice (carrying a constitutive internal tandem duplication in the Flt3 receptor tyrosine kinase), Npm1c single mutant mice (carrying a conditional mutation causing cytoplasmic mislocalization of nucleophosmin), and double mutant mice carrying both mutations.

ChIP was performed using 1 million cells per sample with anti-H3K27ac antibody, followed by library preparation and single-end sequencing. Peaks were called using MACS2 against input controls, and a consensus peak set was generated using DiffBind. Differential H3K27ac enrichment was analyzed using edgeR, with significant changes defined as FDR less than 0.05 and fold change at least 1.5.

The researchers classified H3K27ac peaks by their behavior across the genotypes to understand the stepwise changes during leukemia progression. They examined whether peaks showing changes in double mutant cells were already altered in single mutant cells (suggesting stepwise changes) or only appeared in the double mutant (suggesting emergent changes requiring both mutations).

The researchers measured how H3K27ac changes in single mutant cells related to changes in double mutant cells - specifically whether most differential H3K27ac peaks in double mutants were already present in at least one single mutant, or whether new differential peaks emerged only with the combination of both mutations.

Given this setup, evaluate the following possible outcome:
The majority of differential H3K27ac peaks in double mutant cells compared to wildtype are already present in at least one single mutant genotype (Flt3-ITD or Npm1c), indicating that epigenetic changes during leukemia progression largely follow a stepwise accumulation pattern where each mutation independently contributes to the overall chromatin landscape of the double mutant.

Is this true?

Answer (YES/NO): YES